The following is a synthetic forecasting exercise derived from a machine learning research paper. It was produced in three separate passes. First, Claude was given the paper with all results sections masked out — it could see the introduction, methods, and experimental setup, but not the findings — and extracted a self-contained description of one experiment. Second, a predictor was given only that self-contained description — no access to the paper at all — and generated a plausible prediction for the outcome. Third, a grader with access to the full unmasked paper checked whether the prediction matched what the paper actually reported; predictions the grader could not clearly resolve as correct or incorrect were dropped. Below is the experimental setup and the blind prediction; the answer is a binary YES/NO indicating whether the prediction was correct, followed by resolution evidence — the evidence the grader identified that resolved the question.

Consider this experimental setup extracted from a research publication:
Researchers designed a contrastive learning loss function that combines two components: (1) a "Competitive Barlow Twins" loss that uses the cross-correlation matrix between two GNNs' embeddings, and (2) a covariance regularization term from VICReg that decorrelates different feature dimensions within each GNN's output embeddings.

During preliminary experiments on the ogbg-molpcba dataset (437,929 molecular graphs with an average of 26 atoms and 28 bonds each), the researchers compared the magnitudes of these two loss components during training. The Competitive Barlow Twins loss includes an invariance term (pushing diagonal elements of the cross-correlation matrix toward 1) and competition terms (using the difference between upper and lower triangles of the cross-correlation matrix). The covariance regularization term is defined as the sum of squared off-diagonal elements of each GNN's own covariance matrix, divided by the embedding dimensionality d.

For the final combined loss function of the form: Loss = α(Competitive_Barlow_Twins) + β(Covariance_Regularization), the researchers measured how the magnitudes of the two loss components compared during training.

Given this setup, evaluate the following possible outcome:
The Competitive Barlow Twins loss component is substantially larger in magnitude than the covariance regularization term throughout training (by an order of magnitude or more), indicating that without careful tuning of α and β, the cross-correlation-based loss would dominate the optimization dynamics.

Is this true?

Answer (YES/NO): NO